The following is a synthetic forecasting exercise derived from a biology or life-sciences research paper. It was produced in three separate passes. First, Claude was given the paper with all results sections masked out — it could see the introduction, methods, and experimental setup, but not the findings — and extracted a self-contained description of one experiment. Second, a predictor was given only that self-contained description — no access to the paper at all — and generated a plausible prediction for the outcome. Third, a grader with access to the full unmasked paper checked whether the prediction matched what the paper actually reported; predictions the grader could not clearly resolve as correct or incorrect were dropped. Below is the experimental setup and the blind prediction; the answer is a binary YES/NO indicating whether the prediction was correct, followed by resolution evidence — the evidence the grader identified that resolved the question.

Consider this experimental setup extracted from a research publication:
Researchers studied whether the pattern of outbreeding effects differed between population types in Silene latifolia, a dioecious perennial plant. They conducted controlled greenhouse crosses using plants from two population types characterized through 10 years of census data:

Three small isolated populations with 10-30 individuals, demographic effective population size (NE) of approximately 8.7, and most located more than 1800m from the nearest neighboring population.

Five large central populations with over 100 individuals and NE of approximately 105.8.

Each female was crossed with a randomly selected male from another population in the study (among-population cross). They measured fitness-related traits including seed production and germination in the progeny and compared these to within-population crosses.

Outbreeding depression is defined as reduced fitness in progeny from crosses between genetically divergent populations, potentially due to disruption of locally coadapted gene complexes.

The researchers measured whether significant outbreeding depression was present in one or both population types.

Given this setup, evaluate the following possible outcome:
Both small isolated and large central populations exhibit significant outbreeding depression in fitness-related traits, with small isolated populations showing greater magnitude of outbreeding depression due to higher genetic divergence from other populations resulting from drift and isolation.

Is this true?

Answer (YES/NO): NO